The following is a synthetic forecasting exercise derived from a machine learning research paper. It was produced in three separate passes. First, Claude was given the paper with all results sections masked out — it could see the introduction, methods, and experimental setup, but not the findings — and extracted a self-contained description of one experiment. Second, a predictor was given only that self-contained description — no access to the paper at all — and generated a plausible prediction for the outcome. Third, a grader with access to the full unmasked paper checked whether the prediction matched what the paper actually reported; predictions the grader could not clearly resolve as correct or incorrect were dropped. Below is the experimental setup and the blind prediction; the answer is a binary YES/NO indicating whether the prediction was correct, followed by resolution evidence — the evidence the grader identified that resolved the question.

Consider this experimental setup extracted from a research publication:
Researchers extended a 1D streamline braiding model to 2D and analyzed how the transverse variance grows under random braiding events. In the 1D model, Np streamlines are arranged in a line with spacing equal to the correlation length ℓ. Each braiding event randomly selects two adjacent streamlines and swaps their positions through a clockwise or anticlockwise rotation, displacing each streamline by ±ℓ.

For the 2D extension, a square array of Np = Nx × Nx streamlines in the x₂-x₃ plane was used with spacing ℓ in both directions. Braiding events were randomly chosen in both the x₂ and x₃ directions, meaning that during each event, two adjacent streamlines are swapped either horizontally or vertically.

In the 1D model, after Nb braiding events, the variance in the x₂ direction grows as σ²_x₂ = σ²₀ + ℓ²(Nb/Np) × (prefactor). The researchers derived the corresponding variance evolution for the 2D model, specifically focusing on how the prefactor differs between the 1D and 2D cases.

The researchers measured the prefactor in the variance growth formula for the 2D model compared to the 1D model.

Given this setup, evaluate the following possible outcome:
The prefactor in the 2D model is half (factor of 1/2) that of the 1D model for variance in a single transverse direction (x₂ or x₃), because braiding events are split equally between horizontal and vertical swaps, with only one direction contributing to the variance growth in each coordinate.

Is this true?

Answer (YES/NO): YES